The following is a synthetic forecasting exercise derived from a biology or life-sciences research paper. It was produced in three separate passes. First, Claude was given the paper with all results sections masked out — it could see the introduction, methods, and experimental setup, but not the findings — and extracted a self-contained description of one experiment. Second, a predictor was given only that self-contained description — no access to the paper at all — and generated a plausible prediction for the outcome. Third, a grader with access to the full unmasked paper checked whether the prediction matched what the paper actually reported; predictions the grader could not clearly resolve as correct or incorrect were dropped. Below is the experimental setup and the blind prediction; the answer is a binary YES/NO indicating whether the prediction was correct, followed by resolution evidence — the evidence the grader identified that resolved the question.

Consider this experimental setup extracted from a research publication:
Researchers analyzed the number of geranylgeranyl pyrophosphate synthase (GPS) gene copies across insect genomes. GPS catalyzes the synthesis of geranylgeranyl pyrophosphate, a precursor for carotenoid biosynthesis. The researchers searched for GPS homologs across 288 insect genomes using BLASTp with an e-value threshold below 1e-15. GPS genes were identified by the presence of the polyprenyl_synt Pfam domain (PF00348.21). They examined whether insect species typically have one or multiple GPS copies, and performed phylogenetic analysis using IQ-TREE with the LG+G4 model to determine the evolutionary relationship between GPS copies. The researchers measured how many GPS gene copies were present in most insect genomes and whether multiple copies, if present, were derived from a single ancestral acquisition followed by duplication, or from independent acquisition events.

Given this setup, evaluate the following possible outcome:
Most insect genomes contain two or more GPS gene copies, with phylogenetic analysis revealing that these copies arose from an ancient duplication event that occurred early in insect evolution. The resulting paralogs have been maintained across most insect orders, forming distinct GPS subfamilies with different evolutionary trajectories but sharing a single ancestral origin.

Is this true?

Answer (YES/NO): NO